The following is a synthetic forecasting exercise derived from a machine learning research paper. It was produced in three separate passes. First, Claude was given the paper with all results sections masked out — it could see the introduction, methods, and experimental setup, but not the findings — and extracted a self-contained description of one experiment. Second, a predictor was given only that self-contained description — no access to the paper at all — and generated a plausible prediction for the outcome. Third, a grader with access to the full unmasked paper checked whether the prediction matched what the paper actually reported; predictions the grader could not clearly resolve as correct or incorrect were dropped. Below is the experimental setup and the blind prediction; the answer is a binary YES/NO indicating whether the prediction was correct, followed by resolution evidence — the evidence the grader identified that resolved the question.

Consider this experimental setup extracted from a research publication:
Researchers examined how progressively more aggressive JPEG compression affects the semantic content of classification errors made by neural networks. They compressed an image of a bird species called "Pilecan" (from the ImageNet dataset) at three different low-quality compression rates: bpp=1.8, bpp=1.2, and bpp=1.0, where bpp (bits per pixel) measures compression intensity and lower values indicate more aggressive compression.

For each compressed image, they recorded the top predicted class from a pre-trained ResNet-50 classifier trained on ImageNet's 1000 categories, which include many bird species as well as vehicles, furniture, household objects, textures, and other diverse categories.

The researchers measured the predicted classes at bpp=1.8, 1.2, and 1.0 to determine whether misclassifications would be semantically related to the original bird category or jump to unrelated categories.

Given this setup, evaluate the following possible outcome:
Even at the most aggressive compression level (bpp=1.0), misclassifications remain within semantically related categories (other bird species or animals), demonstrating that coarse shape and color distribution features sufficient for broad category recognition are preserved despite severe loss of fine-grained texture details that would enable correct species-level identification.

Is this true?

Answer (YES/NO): YES